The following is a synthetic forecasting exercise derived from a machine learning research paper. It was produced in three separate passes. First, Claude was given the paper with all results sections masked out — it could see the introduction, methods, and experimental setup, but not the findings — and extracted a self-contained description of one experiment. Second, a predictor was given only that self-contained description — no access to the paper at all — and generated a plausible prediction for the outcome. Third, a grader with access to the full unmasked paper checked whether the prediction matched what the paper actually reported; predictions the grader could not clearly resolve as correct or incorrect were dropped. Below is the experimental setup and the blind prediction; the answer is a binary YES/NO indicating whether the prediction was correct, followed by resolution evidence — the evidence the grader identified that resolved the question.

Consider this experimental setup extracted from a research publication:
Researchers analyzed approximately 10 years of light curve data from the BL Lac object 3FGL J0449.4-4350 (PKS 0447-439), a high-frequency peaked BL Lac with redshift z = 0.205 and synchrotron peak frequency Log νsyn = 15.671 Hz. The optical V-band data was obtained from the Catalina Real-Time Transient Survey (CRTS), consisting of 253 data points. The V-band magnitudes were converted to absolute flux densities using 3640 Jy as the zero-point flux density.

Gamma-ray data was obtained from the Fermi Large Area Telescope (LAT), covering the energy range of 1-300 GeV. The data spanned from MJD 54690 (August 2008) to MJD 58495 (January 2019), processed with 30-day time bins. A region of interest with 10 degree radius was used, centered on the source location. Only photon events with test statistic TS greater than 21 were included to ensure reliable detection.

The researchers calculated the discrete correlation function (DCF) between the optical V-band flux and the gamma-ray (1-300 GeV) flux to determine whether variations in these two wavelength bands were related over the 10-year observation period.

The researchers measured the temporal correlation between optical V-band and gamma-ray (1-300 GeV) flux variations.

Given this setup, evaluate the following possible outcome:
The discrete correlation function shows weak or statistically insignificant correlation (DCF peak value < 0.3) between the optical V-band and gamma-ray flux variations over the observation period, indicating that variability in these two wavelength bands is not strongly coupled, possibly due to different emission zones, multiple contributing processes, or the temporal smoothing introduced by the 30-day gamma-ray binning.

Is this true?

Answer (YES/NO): NO